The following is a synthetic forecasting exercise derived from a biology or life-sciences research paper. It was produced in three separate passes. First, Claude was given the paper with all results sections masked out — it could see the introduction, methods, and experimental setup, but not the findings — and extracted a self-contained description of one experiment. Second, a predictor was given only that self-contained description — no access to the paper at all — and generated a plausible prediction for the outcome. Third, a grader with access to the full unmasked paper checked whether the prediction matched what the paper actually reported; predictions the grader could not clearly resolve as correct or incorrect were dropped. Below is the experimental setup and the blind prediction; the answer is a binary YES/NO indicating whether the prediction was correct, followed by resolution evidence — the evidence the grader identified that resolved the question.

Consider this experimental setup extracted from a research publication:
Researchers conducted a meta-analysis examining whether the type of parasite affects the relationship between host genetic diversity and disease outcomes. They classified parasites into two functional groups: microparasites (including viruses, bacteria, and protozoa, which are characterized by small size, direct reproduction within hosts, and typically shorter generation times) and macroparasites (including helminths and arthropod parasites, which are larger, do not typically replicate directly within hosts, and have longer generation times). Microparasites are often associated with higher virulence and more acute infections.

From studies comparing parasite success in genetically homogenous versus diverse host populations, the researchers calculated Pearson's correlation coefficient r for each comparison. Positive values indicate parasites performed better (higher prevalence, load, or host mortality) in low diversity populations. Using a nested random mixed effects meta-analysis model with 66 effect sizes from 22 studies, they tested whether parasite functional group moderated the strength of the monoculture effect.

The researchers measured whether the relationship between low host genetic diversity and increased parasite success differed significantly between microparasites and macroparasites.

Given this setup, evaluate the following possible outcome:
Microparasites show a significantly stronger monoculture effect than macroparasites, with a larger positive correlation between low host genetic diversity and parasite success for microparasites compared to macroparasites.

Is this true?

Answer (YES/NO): YES